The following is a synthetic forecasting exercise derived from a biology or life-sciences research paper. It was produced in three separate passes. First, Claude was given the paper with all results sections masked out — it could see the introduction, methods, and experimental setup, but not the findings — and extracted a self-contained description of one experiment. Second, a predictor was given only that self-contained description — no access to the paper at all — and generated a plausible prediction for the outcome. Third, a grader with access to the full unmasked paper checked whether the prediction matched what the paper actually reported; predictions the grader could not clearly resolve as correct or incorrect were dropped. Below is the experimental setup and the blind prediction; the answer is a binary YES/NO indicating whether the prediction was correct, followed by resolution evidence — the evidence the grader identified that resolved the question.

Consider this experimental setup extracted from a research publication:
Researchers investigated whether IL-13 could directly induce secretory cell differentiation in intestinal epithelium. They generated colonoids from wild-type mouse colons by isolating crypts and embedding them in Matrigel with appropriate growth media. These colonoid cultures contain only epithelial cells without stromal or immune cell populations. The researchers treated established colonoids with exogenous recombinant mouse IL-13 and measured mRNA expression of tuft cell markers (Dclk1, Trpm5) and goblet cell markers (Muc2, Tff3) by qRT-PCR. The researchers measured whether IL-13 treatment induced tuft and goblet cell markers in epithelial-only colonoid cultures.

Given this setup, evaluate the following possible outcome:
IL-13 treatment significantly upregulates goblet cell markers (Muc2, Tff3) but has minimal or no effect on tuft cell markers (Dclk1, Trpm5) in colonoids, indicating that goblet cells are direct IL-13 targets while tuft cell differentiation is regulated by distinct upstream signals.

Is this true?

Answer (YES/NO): NO